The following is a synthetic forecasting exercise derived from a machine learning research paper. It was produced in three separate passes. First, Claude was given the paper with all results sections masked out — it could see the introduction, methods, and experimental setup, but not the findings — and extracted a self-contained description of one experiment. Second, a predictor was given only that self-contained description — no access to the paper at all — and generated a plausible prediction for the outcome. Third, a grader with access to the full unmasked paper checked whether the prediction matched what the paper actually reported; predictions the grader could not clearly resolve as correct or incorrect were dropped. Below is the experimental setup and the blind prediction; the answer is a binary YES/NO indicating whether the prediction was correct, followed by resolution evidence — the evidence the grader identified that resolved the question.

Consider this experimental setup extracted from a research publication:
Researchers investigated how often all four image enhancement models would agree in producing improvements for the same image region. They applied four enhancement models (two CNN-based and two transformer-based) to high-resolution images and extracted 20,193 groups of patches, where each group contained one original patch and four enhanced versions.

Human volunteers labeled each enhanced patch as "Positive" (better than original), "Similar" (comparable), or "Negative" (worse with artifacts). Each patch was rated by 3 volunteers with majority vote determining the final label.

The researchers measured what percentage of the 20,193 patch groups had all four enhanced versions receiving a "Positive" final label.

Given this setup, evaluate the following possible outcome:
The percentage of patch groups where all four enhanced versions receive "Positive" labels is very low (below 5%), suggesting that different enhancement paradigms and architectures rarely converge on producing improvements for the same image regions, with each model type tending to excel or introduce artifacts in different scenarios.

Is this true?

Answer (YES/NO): NO